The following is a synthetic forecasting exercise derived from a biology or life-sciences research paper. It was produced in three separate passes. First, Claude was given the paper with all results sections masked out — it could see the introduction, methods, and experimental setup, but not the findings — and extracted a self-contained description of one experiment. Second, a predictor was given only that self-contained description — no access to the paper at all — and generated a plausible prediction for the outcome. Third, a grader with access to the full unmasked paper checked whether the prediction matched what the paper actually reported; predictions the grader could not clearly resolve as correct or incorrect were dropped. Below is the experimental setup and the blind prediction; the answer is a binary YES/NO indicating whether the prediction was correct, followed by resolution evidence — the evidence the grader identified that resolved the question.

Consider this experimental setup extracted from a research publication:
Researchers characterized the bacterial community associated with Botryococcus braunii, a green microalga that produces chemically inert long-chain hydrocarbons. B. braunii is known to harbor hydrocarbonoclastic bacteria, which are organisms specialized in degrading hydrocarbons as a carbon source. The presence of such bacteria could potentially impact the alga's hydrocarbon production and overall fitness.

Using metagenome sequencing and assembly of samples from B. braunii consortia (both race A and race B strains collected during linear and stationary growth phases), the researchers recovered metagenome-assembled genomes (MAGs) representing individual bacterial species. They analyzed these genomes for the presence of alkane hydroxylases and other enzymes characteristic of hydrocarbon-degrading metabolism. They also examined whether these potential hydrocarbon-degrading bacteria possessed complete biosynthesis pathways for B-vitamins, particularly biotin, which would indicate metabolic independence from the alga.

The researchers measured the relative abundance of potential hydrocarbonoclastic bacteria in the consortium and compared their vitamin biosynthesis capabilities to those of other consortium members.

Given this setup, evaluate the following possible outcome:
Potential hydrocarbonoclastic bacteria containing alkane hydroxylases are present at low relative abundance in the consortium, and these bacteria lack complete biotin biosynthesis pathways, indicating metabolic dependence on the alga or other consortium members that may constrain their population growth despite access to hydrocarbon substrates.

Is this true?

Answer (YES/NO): NO